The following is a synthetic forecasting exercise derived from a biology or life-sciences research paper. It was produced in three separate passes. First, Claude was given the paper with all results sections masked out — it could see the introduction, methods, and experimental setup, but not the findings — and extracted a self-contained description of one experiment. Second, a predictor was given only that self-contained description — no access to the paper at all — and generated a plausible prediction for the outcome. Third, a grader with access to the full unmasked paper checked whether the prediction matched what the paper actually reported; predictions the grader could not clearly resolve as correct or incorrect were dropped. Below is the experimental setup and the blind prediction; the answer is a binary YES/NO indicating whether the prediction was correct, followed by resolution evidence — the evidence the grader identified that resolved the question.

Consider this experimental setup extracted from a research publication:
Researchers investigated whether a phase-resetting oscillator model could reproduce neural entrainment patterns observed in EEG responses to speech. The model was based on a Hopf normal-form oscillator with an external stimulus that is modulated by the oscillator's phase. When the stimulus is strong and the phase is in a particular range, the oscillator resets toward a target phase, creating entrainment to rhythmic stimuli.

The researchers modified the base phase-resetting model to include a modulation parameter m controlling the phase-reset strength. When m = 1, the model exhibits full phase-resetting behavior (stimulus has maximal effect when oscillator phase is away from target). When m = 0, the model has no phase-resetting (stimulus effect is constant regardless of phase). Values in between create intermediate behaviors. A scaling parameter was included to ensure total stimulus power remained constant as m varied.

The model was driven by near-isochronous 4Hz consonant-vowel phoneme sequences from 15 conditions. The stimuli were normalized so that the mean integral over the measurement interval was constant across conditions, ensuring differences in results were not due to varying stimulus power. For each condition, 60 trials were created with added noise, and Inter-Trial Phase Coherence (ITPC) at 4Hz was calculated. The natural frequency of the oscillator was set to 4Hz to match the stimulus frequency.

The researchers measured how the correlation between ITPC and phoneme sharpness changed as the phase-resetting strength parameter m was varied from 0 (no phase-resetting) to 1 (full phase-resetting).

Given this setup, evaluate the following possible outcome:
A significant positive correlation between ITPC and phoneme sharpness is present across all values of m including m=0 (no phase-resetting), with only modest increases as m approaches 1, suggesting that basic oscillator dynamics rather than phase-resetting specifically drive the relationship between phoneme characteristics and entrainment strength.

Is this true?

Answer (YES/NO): NO